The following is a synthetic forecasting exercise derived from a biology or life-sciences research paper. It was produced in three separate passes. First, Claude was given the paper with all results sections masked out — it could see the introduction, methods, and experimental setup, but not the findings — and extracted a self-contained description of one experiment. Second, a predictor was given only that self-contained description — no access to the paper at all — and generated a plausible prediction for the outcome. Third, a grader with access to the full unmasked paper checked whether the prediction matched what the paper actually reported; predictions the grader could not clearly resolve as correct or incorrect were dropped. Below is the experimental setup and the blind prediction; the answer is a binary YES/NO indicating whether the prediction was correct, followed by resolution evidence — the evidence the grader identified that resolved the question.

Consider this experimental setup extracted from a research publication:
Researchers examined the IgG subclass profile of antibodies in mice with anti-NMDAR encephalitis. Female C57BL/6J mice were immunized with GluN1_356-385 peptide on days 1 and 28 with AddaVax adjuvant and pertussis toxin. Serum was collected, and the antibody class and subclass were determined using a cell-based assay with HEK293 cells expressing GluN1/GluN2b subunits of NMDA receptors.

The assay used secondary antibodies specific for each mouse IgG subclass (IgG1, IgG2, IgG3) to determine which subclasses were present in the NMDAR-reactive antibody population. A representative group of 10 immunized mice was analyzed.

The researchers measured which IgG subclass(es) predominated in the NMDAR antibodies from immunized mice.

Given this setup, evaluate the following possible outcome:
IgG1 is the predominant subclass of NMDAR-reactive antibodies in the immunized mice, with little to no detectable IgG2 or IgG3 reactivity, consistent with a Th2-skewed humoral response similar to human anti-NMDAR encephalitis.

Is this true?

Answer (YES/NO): NO